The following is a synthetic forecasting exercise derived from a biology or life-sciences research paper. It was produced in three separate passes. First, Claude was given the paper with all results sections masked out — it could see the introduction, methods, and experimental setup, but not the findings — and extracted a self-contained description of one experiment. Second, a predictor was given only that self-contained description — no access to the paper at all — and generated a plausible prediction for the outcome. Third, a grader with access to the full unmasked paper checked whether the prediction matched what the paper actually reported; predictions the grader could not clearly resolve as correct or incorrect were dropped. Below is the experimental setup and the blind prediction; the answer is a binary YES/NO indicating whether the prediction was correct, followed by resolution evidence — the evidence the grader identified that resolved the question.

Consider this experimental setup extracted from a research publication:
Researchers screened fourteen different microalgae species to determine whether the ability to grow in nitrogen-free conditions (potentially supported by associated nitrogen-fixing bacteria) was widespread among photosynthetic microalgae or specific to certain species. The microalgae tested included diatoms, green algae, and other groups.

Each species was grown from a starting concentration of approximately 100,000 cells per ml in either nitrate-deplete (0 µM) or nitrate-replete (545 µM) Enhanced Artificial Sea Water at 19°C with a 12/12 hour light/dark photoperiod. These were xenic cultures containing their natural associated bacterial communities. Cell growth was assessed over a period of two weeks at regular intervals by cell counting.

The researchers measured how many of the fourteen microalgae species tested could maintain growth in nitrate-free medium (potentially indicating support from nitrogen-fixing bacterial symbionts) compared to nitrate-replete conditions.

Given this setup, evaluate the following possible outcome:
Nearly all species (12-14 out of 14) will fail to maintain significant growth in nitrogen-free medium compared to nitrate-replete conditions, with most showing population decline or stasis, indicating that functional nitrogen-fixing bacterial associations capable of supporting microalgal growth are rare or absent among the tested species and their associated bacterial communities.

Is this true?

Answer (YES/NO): NO